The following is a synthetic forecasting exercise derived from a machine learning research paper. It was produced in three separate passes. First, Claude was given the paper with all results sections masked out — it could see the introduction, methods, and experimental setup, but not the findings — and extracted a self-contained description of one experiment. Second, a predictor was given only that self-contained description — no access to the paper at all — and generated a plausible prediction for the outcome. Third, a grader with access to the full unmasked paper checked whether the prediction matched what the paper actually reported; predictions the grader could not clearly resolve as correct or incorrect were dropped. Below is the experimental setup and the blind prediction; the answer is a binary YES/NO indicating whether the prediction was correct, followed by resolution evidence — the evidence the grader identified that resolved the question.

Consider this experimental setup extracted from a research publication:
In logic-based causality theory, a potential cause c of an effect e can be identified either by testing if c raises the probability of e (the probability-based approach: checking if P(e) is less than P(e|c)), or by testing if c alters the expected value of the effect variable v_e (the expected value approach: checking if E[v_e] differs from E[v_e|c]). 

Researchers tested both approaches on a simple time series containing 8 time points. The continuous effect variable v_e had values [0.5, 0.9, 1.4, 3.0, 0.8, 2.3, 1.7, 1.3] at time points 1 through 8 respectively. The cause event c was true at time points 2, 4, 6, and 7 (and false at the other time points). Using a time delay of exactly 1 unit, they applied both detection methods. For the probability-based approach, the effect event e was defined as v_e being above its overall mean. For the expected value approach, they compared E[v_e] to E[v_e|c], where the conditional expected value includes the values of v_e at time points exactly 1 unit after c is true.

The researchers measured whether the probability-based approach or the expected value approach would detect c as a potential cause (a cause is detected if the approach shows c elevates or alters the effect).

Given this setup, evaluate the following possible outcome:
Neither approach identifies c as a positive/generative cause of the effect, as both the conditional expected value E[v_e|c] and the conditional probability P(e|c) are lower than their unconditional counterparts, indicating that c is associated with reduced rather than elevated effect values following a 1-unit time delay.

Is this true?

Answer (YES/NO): NO